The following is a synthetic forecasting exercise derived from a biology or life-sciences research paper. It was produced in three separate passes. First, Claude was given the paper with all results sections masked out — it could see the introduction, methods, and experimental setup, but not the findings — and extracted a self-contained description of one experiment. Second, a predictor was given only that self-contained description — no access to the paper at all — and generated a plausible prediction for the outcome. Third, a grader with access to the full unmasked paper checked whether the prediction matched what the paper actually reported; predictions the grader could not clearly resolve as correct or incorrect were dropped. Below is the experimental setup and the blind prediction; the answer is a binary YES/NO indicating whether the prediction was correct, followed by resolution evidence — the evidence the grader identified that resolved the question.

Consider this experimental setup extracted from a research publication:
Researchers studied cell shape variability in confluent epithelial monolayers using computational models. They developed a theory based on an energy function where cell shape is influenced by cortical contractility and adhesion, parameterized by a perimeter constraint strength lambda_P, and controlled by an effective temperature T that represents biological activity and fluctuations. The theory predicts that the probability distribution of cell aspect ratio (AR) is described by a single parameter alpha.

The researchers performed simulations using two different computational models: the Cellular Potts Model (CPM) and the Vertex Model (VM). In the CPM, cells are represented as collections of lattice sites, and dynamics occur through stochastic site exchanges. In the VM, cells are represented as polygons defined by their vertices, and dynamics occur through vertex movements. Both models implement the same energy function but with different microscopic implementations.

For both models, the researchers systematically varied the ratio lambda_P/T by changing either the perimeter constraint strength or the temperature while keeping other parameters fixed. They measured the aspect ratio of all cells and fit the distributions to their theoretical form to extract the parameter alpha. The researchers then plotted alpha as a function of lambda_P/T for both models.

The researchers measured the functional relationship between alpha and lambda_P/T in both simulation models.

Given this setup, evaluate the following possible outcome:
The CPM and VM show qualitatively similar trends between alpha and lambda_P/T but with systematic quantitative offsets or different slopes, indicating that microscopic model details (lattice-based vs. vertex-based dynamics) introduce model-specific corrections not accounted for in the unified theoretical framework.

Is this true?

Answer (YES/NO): YES